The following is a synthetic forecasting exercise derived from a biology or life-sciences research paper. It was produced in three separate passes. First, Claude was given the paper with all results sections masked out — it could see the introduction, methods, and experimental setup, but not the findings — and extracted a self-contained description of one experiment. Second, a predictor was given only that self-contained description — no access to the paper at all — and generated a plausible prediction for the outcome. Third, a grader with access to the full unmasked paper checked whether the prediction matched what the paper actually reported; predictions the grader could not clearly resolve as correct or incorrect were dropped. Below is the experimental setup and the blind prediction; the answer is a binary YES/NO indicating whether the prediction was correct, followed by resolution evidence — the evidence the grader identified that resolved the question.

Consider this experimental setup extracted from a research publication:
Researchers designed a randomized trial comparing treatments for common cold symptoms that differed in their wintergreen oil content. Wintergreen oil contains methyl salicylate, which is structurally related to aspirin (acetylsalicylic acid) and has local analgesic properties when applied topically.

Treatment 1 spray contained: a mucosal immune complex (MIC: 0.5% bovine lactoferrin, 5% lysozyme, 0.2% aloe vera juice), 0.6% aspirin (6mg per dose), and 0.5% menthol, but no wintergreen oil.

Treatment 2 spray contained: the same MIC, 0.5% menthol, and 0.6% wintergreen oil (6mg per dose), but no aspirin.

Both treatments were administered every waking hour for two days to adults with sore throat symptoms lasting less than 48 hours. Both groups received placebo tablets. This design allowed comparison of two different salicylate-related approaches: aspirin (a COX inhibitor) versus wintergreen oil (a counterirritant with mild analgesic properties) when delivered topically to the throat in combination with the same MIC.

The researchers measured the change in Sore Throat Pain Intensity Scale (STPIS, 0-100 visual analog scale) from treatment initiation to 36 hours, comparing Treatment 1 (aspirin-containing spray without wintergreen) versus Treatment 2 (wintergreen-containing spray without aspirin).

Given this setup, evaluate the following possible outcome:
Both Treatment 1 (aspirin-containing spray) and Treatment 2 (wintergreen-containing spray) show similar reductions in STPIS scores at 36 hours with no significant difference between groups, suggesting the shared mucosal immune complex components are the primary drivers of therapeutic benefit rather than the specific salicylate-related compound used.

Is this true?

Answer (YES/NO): YES